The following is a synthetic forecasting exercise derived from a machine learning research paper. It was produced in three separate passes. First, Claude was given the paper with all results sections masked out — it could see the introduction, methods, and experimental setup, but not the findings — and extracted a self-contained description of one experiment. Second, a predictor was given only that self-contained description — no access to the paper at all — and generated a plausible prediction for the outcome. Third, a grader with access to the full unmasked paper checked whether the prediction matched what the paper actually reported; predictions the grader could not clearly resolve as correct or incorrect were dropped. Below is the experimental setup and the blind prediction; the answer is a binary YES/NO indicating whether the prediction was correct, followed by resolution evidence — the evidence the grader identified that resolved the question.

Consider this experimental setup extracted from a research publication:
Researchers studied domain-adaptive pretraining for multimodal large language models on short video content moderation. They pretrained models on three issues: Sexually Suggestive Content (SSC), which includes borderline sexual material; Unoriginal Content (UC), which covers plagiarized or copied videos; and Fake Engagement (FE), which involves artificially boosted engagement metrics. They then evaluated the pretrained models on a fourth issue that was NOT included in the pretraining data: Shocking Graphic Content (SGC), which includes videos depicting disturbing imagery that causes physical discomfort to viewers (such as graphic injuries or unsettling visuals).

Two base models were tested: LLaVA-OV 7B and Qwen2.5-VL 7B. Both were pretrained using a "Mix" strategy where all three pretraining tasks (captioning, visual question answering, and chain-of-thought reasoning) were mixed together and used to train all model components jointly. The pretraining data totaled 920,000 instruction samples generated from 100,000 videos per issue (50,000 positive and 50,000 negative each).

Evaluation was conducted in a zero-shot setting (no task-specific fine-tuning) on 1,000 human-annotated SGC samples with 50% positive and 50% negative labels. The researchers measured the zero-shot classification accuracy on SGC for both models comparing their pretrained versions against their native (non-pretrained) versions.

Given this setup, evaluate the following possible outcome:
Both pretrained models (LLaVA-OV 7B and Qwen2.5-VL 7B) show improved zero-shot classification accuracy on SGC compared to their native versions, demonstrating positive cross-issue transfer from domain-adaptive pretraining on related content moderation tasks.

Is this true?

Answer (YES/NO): NO